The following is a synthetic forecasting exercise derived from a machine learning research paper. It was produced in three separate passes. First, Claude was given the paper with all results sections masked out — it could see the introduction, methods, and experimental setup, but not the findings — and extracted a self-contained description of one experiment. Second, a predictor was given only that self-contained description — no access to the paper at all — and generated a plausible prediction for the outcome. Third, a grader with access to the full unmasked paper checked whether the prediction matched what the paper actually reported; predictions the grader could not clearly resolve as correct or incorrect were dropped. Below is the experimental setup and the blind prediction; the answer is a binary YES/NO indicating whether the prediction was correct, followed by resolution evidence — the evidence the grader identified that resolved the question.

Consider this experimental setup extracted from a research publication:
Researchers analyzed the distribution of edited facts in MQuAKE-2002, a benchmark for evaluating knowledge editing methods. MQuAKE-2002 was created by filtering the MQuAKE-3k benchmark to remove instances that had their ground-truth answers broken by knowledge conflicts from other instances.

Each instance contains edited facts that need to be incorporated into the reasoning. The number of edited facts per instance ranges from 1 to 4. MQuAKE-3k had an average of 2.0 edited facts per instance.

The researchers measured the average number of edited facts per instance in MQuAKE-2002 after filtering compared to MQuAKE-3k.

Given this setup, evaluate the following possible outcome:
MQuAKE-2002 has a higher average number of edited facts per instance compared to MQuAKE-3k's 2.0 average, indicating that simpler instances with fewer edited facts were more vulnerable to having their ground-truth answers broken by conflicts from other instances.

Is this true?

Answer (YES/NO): YES